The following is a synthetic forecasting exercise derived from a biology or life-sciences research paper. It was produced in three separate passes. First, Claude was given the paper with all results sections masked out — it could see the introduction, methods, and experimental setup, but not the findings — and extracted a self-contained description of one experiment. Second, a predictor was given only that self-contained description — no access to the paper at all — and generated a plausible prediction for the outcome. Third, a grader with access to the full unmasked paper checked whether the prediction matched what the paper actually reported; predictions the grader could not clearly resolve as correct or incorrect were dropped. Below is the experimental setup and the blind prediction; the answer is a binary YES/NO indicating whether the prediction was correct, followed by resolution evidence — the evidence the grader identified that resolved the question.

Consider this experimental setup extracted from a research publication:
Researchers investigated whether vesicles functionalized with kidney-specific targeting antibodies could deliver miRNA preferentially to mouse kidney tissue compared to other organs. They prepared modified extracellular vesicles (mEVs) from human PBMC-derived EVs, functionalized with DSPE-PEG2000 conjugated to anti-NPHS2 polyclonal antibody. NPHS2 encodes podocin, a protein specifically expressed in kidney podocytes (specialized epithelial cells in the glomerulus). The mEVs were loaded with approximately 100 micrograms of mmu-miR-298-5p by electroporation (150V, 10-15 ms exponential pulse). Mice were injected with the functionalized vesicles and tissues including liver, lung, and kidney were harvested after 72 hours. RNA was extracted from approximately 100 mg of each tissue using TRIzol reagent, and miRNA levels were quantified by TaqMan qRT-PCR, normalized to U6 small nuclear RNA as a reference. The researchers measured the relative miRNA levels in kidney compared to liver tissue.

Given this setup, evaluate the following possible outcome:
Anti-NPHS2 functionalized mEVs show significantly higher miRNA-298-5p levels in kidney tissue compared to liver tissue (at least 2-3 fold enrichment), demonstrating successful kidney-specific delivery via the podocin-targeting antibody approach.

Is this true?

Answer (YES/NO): NO